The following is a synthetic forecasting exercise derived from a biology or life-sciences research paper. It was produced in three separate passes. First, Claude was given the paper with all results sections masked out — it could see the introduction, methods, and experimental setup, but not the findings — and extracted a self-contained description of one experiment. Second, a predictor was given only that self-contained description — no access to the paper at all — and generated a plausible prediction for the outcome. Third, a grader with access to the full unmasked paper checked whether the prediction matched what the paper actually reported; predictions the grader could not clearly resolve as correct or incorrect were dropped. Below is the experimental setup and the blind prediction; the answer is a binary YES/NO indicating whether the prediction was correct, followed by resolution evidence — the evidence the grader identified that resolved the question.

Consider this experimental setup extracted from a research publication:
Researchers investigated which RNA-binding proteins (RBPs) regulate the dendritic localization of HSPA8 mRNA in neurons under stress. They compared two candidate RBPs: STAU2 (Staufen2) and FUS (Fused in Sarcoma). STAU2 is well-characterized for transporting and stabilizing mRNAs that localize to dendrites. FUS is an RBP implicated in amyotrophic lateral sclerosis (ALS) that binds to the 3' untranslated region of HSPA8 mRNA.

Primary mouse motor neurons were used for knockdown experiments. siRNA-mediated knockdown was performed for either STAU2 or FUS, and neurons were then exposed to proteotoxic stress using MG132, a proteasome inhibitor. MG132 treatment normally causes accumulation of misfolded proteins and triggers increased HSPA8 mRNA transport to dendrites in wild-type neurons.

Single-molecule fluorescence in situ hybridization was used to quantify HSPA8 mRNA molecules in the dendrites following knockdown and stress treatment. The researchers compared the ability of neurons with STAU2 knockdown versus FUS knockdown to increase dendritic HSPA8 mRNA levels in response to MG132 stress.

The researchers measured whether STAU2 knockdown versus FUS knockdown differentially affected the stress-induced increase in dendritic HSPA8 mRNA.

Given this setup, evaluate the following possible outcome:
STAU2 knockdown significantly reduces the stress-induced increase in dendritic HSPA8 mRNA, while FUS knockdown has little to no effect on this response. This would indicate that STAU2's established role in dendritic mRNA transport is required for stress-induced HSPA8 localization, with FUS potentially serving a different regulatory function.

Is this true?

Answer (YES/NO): NO